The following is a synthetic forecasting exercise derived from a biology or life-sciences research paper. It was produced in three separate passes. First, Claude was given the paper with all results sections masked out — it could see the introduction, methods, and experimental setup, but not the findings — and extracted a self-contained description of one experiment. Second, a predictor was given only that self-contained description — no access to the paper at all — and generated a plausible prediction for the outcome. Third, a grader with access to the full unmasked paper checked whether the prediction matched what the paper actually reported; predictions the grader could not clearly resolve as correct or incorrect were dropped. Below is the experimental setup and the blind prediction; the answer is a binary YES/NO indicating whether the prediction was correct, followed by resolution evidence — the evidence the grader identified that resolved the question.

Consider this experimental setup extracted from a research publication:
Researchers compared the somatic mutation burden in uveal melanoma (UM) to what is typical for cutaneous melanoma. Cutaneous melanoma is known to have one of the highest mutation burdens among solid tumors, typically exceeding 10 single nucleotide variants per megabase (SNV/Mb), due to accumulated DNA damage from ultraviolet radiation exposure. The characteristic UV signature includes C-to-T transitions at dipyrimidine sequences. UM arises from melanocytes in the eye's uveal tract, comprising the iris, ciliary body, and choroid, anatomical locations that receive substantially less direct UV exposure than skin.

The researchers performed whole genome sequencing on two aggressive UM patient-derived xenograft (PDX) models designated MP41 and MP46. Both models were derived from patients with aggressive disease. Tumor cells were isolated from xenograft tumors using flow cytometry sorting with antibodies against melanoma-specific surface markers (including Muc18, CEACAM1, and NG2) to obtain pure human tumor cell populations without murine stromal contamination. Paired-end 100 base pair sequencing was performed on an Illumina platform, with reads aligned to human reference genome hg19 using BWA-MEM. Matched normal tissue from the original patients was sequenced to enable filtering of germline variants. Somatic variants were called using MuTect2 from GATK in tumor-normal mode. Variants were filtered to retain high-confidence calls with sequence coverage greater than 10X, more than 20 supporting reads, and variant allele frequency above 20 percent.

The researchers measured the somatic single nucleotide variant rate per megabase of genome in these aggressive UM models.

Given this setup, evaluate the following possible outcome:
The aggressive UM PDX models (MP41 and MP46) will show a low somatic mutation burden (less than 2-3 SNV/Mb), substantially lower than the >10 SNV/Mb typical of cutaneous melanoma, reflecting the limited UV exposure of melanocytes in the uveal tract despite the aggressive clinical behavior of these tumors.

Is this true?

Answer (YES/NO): YES